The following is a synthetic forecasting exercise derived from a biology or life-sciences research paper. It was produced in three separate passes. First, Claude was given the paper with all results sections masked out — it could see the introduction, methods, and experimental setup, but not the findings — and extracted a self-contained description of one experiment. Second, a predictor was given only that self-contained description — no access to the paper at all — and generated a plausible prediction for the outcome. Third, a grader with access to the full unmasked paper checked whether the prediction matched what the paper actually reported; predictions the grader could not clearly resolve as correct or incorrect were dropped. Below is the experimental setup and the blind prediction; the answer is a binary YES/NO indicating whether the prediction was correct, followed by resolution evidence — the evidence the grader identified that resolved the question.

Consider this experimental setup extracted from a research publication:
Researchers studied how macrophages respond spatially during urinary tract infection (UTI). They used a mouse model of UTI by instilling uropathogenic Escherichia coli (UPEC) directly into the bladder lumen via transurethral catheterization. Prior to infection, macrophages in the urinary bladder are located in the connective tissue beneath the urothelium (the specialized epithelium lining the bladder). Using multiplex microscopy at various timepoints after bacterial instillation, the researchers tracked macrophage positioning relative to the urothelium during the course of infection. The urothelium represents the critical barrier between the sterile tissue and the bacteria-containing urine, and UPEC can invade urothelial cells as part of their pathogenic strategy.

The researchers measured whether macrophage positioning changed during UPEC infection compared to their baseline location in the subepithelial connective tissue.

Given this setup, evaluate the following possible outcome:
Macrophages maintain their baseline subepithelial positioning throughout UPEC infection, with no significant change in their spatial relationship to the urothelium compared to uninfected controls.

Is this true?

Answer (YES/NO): NO